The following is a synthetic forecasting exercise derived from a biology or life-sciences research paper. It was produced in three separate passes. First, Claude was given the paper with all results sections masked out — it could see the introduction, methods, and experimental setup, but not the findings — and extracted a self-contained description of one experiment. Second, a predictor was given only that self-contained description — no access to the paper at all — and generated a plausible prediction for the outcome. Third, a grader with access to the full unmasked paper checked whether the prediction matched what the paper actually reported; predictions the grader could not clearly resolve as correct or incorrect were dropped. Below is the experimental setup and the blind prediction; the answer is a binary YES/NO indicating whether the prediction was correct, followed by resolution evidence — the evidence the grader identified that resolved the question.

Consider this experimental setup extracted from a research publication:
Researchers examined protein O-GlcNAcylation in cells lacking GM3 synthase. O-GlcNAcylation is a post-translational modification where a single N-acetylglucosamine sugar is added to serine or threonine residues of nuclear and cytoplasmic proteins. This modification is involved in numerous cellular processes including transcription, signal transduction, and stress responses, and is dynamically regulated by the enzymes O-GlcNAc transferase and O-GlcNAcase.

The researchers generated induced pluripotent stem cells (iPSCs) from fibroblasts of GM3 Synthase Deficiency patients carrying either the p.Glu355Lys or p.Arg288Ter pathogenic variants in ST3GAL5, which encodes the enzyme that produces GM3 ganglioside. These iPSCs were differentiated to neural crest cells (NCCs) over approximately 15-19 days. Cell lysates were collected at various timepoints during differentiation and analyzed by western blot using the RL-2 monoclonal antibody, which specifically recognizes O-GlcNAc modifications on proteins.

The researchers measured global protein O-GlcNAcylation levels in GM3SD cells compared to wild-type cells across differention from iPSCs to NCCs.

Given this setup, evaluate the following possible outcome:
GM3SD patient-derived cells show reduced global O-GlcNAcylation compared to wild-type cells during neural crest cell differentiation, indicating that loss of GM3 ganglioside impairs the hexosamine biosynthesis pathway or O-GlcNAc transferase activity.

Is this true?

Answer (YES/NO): NO